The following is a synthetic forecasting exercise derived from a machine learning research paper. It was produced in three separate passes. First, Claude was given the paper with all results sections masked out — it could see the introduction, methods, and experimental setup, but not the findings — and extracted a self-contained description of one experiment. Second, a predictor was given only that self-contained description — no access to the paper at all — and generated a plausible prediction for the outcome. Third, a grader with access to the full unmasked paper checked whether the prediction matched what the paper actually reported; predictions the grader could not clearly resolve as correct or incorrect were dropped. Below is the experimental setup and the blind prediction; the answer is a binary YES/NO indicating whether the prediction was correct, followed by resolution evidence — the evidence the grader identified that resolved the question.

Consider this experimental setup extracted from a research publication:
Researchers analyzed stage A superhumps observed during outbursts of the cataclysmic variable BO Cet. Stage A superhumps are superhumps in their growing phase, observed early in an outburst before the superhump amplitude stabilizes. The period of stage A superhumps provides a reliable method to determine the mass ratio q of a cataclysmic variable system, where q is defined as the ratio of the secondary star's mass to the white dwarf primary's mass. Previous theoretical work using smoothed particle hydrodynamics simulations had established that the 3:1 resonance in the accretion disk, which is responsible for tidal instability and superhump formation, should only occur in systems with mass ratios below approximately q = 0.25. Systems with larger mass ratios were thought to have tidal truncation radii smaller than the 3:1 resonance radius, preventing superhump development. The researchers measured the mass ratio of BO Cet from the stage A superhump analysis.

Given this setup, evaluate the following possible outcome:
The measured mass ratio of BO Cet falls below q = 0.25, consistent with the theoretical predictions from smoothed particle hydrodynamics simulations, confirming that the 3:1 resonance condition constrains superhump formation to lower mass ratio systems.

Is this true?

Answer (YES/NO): NO